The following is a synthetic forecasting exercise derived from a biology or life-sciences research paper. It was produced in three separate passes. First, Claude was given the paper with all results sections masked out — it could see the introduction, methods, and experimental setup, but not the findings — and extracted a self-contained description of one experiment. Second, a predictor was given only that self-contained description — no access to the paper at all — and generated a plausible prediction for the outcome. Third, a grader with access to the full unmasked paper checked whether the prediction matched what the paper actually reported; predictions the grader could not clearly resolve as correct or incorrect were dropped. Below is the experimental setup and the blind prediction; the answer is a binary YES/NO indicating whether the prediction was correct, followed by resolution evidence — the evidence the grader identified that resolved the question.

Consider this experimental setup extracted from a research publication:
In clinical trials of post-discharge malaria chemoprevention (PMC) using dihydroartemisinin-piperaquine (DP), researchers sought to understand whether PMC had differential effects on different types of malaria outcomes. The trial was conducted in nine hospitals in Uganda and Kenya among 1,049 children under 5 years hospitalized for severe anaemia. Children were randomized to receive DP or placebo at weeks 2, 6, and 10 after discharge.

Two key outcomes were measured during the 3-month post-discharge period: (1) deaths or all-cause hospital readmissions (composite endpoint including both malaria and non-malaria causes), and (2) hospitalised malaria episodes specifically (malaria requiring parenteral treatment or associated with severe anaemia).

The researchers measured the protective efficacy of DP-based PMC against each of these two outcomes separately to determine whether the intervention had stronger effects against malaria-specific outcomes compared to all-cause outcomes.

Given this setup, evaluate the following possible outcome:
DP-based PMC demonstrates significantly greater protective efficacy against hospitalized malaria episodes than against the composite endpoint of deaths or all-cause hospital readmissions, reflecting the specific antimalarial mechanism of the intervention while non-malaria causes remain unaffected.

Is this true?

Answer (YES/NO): YES